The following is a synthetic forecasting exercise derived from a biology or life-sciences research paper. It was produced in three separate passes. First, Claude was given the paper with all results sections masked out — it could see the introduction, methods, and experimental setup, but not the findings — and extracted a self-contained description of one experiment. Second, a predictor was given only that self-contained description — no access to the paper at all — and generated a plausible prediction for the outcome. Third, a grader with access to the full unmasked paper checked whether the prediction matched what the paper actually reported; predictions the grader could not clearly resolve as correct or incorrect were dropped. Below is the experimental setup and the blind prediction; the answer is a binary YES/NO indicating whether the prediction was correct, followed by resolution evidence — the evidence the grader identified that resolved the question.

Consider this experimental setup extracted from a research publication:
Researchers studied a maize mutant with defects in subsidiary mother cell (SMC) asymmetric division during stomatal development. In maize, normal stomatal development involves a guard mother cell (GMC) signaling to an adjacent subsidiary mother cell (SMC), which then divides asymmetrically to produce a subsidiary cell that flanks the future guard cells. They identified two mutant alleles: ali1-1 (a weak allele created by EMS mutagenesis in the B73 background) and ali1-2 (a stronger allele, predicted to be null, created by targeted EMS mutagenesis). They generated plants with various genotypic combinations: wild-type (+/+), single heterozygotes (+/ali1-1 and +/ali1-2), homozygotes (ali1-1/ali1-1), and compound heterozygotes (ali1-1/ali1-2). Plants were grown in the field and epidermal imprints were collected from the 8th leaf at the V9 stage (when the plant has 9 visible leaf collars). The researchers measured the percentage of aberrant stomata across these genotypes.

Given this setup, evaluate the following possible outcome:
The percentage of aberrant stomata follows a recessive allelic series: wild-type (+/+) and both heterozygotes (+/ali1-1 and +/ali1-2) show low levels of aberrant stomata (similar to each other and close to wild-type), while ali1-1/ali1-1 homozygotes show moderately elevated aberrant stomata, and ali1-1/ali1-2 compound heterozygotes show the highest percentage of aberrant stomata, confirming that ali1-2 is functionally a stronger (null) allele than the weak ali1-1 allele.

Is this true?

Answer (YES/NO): YES